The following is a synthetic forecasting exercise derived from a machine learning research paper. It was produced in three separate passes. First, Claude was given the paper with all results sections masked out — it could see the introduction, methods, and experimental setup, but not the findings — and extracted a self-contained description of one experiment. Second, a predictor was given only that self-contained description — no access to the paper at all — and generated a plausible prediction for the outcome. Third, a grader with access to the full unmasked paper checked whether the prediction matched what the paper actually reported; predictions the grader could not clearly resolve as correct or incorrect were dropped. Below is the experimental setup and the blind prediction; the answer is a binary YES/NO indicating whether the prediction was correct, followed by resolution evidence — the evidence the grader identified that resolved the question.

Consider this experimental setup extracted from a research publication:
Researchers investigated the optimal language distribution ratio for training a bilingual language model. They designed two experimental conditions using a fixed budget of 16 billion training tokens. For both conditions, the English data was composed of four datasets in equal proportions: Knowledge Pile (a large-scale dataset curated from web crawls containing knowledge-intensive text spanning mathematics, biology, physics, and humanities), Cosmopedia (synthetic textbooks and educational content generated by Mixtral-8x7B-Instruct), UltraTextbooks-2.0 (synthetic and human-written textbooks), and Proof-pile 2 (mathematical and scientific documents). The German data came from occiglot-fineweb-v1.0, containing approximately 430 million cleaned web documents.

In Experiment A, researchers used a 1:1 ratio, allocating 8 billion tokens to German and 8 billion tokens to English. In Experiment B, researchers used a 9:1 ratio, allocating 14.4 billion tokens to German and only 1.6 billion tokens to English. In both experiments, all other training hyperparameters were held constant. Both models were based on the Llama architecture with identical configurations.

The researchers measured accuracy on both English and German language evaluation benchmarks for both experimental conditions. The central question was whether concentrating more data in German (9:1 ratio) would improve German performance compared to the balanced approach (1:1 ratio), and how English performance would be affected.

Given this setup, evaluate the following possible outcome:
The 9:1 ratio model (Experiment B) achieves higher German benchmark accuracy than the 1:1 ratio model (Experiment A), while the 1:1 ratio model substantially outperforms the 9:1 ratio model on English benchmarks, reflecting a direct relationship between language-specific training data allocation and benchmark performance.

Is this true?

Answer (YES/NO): NO